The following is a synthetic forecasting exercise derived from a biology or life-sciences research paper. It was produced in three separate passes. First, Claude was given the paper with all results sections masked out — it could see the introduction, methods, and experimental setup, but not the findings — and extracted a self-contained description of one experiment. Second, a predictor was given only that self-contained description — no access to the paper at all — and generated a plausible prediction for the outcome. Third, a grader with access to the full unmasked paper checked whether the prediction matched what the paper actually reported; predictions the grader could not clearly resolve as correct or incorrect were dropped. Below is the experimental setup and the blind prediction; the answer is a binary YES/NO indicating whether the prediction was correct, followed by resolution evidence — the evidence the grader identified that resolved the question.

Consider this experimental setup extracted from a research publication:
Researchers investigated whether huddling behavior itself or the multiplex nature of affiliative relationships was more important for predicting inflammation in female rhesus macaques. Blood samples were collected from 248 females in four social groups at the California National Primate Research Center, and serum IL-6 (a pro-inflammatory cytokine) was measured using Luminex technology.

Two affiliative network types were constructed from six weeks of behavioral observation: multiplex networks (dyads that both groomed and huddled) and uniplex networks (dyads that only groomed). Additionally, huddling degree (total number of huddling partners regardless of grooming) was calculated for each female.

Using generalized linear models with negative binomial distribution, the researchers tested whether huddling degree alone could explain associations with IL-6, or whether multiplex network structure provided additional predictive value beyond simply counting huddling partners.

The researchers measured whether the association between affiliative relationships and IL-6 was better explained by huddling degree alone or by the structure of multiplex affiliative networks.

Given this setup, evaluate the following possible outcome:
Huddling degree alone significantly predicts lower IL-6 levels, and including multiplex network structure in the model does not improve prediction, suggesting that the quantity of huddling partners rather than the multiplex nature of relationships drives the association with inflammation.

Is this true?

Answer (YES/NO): NO